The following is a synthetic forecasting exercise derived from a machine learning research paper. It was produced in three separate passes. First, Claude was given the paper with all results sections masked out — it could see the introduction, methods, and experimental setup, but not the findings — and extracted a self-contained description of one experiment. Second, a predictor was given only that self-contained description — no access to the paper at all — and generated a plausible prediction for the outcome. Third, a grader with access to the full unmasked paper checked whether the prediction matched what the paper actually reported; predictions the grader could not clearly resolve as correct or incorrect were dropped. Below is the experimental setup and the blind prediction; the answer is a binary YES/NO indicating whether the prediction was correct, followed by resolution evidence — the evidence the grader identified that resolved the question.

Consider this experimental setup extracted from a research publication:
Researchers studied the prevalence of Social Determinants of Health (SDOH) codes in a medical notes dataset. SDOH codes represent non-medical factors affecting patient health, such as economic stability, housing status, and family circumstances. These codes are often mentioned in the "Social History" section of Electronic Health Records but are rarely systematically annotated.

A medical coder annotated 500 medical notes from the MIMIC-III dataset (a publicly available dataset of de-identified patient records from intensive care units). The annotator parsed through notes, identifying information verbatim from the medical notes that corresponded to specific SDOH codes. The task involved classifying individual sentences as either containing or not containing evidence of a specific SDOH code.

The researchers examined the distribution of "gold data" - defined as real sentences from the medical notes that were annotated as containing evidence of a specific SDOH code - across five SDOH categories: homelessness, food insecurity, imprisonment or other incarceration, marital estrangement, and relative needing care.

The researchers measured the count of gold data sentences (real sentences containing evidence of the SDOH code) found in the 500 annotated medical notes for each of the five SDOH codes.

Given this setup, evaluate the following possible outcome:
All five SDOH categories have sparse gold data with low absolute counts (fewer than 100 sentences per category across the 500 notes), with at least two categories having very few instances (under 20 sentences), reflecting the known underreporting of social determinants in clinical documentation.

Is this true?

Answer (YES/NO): YES